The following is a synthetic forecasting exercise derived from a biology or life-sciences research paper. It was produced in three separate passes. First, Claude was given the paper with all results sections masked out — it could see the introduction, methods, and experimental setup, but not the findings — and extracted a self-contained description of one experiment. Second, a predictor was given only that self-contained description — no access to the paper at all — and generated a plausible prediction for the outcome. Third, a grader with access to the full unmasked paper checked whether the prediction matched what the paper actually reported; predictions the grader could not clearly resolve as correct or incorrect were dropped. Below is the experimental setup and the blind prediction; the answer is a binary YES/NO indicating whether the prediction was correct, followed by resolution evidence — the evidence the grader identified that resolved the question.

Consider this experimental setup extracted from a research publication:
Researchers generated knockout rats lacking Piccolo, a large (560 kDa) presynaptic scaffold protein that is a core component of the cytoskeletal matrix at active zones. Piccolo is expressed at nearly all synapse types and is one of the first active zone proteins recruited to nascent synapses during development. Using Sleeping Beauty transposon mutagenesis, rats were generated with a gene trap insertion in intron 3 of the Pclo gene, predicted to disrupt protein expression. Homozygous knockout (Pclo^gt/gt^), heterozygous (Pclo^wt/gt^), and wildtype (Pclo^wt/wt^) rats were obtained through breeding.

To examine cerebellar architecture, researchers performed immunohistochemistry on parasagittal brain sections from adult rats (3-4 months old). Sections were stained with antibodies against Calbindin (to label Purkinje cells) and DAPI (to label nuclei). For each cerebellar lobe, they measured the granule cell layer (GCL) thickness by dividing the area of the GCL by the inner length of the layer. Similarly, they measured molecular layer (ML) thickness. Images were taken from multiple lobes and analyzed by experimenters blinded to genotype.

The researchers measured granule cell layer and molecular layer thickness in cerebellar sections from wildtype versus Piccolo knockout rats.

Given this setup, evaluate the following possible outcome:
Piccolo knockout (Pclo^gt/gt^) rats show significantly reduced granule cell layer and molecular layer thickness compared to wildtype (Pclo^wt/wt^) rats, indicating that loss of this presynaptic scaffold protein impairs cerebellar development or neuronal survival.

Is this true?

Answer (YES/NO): YES